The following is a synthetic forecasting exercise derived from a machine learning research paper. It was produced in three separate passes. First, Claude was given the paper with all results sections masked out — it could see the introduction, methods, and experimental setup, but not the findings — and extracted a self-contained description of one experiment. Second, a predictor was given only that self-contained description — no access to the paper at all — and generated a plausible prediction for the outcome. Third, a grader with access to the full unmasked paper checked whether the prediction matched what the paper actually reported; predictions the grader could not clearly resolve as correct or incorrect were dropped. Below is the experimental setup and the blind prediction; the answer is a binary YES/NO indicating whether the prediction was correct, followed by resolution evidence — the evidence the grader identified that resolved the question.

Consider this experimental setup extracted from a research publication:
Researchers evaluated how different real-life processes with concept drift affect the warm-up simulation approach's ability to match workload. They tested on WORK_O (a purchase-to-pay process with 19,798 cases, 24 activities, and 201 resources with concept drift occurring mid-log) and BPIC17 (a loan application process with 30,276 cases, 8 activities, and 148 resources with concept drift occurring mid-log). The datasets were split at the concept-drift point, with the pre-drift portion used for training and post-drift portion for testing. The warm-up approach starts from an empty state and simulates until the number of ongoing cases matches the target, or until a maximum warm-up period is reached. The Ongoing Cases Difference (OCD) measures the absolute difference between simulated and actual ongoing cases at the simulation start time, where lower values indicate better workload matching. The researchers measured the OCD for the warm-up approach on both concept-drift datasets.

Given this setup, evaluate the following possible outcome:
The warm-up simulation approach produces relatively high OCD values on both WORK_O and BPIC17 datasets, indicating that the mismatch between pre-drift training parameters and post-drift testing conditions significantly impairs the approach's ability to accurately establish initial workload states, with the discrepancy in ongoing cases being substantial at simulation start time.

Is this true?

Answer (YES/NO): NO